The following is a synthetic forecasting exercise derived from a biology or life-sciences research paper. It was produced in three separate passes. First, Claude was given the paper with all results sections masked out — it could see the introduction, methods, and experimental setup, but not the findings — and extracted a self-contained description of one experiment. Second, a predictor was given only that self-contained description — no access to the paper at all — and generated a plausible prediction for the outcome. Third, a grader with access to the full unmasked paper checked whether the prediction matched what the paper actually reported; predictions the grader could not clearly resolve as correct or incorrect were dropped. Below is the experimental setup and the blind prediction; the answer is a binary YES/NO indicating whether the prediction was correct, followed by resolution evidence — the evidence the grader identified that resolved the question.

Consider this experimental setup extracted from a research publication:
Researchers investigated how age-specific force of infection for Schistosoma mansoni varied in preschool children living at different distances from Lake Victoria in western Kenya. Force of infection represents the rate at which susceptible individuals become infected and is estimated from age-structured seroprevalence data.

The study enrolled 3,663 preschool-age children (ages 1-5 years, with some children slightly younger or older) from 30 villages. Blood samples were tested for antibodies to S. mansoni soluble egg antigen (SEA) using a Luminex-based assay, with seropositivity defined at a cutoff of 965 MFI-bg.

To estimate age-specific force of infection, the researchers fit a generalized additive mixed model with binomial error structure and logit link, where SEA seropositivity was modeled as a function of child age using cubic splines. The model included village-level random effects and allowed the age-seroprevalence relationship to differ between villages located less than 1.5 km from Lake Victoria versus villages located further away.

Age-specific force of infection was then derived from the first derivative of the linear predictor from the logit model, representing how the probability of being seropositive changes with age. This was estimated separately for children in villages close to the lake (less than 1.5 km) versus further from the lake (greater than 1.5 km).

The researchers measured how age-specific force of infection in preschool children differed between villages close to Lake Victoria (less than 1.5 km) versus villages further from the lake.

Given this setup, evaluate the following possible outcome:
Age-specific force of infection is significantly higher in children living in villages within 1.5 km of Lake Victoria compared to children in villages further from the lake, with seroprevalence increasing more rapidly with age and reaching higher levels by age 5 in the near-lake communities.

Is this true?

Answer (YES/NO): YES